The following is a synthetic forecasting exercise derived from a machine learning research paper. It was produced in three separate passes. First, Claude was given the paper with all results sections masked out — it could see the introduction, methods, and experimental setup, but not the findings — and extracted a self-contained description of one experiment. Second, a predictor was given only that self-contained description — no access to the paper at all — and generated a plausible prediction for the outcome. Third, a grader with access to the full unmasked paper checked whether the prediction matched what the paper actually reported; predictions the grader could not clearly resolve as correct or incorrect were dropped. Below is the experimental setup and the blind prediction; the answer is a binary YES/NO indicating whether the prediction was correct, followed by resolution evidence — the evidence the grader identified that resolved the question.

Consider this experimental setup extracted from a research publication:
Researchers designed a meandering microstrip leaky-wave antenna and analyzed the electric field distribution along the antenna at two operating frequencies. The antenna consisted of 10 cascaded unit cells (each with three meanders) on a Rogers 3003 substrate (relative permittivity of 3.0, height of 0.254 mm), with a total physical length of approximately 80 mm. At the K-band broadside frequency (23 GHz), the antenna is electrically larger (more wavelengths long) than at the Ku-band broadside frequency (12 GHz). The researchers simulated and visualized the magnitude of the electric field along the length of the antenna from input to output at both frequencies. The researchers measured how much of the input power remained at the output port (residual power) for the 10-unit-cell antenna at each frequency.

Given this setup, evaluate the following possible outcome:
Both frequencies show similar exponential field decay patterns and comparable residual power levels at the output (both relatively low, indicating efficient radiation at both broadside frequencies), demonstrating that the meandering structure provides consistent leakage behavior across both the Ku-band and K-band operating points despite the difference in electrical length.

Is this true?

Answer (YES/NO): NO